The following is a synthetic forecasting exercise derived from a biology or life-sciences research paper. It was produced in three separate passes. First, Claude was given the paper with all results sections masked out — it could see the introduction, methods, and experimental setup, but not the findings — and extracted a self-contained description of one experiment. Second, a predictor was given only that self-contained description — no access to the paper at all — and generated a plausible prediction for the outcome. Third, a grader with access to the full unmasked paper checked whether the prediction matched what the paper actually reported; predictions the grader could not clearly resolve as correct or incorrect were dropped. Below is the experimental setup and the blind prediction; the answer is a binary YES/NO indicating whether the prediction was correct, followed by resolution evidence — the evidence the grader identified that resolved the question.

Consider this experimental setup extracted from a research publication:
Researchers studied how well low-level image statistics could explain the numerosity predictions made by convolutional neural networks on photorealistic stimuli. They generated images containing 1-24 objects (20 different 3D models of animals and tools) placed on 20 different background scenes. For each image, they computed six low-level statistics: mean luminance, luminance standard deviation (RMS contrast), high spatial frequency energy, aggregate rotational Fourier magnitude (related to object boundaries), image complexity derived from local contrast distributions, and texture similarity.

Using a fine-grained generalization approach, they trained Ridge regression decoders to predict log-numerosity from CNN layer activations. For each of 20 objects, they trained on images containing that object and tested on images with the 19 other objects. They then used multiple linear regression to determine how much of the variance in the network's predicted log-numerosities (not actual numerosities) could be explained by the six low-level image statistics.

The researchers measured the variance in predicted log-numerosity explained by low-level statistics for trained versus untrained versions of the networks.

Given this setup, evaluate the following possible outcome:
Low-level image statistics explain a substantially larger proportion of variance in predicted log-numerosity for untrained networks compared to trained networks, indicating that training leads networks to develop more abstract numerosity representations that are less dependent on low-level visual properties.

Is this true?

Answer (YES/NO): YES